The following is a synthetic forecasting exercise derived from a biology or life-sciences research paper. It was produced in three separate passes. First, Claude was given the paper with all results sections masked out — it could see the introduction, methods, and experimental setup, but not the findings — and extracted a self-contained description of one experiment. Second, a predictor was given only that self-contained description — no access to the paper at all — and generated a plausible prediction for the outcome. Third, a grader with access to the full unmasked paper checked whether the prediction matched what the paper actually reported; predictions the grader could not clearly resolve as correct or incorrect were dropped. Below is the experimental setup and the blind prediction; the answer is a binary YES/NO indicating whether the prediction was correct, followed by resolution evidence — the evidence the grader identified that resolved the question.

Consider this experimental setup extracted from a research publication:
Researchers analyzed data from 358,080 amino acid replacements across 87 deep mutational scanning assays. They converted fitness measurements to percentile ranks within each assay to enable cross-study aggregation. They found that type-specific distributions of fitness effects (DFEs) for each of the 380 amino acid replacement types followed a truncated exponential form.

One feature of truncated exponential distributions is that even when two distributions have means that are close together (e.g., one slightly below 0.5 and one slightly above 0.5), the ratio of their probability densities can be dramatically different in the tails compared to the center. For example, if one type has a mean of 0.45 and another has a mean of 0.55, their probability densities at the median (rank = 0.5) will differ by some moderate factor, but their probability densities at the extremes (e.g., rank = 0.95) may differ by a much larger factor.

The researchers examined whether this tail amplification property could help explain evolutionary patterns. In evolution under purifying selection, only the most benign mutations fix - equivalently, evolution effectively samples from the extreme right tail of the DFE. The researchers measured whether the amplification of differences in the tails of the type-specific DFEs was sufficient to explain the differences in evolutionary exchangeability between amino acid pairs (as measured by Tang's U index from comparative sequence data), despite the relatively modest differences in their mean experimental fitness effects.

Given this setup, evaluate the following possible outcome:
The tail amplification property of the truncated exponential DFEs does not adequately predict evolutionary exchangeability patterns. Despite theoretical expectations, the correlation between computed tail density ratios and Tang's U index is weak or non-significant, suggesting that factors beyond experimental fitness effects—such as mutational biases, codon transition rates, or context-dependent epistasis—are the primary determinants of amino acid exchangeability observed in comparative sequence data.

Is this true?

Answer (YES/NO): NO